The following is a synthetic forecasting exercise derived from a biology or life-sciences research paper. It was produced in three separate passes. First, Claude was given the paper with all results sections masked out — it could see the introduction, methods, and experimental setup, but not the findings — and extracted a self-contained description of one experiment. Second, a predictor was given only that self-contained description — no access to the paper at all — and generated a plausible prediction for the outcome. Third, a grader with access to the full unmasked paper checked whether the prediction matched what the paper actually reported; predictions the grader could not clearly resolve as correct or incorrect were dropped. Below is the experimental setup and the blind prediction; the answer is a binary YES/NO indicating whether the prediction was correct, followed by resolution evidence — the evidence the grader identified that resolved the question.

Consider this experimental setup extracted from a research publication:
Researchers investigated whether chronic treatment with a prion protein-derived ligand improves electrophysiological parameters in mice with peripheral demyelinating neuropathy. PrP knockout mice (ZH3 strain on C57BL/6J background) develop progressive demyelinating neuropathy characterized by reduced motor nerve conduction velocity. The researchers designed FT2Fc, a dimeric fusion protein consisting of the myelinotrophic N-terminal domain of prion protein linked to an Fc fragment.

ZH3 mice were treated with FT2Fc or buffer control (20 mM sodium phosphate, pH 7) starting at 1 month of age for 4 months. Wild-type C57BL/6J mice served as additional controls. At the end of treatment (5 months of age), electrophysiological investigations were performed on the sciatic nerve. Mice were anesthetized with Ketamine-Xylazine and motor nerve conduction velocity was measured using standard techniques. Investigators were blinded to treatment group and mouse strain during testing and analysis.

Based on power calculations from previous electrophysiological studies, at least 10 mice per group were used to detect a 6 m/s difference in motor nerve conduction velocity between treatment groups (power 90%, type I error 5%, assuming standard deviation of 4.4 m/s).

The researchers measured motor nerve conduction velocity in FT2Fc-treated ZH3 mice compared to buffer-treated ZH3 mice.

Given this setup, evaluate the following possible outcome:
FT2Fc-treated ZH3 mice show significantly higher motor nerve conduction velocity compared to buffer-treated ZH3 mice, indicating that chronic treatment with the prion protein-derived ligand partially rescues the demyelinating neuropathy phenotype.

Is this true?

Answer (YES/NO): NO